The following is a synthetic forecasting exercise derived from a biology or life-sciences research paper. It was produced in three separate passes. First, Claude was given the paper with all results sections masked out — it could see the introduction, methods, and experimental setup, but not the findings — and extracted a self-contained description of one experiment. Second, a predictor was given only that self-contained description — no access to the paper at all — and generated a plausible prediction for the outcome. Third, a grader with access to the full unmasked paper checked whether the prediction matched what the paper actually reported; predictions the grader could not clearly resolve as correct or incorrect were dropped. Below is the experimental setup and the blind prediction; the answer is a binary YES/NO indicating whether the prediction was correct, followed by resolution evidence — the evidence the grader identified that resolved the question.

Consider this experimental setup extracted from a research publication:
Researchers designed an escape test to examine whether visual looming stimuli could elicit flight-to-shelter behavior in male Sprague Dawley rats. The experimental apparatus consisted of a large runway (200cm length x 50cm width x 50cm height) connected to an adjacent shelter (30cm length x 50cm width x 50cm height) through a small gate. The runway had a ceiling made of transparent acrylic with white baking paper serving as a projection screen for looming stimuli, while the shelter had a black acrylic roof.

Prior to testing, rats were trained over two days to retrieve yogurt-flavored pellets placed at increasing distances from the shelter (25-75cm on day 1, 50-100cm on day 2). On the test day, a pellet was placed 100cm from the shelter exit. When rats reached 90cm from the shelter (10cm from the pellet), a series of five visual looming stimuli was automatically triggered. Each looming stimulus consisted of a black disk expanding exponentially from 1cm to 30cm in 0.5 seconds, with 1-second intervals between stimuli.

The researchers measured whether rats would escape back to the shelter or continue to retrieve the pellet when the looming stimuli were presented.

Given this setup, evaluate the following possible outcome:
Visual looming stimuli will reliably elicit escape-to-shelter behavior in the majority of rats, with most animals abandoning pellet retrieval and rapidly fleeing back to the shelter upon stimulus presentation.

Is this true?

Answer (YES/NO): YES